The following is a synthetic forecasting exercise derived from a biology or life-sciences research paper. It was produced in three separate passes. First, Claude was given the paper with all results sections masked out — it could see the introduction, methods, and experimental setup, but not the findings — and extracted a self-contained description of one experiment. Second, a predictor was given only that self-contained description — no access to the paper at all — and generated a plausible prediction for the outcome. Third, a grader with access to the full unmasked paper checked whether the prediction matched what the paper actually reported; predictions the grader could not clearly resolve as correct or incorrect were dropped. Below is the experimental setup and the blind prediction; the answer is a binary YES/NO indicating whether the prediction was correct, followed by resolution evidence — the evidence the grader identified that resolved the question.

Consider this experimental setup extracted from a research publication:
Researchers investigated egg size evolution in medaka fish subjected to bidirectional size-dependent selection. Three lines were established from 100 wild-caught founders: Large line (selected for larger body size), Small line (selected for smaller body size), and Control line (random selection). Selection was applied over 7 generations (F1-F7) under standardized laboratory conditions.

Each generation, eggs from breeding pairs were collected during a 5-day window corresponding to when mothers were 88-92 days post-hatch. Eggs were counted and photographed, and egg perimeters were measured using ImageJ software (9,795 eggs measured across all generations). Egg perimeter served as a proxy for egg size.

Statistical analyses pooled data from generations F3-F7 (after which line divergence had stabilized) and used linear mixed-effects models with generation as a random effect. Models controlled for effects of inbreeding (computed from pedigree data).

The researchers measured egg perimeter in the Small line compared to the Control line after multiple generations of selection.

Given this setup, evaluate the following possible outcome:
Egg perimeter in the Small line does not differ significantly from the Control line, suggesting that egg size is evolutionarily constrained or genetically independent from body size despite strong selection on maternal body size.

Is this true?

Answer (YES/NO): NO